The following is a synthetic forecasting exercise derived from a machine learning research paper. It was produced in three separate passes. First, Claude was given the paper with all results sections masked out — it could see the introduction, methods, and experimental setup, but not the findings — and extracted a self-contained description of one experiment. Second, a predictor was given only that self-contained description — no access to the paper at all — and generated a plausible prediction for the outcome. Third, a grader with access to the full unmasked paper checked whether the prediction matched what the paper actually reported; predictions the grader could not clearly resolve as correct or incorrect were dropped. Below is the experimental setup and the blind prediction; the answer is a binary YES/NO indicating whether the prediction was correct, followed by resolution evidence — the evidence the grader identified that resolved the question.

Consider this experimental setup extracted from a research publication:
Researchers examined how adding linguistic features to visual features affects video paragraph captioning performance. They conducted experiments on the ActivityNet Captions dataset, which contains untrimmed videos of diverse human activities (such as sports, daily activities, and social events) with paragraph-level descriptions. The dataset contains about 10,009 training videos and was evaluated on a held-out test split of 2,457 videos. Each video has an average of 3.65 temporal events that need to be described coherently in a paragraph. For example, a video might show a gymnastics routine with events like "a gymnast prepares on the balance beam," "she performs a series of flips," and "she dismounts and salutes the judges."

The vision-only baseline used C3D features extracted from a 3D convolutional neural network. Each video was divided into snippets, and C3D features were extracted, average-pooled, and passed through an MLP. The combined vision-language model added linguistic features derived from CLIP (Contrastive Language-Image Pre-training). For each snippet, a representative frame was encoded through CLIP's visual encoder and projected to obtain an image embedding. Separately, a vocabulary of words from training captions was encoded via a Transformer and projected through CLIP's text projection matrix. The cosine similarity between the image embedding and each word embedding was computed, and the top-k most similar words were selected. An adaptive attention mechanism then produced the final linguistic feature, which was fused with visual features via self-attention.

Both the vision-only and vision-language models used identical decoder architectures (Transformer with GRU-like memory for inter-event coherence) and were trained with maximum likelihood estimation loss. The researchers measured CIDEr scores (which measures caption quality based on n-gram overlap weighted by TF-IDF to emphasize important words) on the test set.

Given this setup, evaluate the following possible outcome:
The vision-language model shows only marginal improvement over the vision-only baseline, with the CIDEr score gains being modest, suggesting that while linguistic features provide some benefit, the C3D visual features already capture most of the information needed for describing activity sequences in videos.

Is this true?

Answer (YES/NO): NO